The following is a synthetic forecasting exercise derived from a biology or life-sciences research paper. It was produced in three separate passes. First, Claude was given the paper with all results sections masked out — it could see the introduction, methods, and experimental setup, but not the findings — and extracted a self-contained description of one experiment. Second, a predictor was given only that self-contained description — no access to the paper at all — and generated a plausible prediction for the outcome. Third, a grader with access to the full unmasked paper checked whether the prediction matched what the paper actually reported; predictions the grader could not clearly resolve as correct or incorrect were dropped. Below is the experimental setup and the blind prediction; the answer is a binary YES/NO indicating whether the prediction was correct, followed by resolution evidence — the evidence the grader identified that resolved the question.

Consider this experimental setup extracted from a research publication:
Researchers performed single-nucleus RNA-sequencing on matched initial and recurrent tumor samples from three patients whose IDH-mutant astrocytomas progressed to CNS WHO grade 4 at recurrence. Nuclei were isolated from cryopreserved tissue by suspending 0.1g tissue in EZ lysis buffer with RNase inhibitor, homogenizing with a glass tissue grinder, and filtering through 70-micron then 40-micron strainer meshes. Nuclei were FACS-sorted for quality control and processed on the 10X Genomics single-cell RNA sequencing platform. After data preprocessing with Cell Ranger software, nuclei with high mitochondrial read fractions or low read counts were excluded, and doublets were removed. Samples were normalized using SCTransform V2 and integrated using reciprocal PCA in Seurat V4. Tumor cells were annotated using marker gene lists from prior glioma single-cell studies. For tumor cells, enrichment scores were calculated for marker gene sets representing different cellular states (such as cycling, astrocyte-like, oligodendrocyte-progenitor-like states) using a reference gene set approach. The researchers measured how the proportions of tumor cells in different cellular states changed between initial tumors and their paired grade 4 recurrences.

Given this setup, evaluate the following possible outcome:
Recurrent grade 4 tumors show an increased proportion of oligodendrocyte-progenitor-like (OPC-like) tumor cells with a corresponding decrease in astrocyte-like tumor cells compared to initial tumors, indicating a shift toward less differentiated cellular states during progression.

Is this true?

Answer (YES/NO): NO